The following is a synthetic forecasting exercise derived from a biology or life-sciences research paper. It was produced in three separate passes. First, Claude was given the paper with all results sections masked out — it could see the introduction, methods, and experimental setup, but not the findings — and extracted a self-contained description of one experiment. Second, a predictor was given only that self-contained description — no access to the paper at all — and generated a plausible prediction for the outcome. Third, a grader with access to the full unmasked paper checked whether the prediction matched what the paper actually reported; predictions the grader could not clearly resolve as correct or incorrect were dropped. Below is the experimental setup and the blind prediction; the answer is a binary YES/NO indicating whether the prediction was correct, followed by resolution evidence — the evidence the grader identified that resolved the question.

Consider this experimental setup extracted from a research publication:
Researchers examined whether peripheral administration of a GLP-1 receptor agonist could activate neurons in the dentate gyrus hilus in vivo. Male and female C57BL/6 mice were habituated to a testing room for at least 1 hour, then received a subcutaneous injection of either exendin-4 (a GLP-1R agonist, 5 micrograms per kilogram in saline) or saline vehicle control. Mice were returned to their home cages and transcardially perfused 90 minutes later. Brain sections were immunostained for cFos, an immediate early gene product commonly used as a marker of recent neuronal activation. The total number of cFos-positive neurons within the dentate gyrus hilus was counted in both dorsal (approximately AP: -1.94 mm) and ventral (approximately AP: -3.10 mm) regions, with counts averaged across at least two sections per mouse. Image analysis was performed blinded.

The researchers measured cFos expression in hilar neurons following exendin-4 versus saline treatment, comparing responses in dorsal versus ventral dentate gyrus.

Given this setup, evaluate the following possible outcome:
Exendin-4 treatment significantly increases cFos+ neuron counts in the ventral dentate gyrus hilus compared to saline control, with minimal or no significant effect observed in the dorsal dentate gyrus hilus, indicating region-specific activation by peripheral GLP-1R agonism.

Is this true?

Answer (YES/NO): YES